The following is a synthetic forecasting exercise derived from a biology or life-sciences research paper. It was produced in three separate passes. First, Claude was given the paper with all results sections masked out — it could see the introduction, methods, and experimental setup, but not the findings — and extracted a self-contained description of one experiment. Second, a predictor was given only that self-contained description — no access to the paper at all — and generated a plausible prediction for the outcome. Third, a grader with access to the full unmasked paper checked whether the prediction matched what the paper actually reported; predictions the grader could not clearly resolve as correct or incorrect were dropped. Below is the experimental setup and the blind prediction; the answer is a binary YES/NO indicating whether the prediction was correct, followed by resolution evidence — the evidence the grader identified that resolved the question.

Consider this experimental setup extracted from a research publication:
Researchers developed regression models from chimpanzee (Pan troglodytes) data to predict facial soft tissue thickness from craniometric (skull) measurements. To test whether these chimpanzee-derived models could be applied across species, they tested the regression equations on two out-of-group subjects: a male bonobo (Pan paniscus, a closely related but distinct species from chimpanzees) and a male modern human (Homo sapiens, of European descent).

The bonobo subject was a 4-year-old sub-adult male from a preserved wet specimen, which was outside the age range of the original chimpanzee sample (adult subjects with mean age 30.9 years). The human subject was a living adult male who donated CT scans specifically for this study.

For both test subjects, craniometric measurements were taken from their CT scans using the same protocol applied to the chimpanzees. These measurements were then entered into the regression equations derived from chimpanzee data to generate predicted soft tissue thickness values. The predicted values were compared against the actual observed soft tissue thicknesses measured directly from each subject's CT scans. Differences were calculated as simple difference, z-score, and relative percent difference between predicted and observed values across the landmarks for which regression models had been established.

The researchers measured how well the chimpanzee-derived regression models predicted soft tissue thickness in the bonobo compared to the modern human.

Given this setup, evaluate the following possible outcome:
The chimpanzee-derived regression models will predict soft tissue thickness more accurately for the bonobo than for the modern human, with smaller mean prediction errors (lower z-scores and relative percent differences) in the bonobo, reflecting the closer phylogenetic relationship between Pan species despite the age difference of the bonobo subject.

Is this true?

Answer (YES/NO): YES